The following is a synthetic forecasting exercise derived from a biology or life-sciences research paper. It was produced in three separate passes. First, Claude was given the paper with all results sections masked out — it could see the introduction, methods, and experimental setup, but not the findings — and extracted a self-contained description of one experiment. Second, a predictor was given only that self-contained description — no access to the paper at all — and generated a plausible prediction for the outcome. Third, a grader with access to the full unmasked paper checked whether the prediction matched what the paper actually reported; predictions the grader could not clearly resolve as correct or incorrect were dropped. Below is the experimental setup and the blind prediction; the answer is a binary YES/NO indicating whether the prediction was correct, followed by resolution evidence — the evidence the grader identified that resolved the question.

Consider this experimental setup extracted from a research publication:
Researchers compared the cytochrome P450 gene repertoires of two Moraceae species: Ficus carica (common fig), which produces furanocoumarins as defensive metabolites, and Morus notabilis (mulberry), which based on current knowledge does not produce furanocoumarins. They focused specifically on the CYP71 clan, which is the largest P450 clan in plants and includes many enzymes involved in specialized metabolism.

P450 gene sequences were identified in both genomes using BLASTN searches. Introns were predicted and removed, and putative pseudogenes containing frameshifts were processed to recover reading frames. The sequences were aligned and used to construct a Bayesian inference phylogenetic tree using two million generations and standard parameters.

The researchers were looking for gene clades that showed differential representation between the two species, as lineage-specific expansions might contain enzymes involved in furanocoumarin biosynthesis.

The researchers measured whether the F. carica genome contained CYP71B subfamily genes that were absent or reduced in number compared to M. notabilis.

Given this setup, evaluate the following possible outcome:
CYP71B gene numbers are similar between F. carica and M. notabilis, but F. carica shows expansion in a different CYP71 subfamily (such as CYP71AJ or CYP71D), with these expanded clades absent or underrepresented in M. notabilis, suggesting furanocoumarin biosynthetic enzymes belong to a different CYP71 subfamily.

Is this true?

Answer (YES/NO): NO